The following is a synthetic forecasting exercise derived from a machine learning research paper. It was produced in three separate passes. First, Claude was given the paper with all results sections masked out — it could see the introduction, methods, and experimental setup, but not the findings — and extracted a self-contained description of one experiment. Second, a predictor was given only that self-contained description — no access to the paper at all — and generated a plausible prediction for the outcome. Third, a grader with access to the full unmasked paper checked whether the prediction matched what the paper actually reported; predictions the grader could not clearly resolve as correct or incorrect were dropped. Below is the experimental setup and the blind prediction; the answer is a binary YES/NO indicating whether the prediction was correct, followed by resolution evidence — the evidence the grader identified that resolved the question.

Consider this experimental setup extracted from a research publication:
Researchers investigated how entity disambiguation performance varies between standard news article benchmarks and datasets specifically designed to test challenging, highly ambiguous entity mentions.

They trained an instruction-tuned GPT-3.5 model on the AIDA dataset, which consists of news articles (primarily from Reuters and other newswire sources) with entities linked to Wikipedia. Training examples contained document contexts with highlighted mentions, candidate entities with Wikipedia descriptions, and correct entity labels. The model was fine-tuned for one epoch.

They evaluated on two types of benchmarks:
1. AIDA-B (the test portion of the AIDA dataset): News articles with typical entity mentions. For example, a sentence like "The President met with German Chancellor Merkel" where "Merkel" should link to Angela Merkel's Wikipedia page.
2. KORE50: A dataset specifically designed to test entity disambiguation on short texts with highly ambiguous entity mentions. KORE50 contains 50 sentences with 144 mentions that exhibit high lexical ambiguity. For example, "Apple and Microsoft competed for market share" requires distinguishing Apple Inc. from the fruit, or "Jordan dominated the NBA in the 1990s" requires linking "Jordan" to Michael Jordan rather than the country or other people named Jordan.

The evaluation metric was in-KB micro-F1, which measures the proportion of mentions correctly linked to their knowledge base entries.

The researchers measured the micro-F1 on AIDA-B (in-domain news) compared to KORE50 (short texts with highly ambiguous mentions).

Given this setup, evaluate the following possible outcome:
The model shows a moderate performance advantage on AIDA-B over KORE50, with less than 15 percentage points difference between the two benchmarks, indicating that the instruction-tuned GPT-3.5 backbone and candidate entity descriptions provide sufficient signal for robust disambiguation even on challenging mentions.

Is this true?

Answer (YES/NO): NO